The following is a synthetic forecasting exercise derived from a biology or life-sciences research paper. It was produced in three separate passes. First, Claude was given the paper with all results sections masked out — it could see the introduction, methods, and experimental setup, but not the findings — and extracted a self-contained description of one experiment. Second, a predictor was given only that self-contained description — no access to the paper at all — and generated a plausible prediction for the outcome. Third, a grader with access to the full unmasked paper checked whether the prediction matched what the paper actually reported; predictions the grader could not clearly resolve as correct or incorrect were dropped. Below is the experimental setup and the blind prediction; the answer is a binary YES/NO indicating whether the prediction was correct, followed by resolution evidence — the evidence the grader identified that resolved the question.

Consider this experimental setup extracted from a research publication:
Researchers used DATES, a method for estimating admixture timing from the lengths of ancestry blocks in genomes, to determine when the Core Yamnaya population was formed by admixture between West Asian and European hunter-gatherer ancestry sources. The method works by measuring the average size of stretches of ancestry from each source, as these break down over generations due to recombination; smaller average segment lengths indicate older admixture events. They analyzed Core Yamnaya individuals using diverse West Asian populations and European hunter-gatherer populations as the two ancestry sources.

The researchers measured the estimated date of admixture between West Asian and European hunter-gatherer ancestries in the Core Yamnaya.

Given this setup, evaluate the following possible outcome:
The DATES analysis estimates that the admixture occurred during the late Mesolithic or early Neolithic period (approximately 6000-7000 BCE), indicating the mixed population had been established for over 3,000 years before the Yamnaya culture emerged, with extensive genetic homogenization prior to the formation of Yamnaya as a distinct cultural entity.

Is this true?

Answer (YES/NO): NO